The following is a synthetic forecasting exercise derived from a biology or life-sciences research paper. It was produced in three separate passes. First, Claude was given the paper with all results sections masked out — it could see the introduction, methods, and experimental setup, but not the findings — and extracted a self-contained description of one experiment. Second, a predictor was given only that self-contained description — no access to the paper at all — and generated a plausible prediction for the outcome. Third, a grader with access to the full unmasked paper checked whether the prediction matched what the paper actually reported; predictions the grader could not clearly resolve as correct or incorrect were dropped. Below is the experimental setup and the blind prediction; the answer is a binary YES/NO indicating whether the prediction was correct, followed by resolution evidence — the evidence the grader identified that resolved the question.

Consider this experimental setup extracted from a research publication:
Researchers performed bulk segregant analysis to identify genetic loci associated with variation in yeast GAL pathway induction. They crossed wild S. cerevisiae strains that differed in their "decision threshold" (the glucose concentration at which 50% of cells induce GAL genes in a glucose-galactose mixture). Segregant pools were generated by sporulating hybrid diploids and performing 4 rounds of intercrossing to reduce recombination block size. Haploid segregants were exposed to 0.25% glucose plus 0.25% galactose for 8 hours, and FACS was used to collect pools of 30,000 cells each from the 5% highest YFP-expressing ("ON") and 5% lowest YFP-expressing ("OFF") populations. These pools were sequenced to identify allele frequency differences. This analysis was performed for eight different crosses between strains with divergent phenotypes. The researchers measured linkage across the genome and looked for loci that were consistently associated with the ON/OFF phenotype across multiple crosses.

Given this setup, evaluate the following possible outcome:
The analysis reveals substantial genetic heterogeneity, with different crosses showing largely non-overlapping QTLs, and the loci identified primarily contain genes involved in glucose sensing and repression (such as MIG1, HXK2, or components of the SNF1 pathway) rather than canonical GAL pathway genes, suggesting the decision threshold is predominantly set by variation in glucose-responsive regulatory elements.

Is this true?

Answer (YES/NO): NO